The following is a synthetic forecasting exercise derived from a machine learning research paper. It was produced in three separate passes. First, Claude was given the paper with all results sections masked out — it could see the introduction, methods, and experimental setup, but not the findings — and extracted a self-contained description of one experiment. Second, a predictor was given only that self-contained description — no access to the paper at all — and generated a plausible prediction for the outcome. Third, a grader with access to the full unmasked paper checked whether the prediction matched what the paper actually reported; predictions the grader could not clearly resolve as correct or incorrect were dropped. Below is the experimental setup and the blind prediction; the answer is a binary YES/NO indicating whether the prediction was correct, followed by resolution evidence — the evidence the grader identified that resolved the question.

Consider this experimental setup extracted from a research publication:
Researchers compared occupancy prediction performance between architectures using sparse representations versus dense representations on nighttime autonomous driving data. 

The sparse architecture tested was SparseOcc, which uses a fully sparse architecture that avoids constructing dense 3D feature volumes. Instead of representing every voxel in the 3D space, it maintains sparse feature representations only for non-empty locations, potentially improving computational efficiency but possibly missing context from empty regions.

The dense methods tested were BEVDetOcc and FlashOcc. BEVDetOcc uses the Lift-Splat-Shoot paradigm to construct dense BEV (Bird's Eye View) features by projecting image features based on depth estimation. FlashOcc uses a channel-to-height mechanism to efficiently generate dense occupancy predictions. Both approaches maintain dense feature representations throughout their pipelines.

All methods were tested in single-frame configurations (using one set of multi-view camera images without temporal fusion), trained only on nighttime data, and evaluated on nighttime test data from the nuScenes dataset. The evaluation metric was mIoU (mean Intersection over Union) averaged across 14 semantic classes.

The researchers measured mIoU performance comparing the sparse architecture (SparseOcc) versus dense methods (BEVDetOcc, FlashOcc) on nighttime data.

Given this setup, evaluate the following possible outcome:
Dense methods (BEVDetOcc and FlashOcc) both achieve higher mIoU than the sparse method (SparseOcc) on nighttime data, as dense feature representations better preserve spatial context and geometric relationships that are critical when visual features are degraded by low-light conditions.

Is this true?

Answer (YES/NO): NO